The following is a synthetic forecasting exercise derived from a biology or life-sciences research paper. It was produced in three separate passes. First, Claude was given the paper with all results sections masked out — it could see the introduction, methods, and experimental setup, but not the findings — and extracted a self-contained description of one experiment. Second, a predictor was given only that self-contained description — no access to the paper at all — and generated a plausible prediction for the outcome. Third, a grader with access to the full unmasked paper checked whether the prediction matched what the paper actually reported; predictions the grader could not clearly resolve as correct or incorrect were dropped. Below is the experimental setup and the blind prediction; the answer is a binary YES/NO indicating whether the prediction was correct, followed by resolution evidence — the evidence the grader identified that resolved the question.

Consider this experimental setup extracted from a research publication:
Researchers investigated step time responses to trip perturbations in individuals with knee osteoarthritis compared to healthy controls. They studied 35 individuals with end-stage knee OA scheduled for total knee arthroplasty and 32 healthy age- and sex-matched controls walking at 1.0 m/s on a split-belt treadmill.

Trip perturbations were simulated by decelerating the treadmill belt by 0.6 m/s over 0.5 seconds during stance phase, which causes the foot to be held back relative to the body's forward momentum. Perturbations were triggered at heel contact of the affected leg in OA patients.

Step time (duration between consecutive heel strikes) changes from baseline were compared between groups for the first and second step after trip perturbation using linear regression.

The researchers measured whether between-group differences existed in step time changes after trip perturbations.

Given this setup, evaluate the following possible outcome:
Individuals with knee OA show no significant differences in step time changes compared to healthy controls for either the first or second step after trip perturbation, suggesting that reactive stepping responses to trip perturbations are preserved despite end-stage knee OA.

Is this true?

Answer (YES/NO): YES